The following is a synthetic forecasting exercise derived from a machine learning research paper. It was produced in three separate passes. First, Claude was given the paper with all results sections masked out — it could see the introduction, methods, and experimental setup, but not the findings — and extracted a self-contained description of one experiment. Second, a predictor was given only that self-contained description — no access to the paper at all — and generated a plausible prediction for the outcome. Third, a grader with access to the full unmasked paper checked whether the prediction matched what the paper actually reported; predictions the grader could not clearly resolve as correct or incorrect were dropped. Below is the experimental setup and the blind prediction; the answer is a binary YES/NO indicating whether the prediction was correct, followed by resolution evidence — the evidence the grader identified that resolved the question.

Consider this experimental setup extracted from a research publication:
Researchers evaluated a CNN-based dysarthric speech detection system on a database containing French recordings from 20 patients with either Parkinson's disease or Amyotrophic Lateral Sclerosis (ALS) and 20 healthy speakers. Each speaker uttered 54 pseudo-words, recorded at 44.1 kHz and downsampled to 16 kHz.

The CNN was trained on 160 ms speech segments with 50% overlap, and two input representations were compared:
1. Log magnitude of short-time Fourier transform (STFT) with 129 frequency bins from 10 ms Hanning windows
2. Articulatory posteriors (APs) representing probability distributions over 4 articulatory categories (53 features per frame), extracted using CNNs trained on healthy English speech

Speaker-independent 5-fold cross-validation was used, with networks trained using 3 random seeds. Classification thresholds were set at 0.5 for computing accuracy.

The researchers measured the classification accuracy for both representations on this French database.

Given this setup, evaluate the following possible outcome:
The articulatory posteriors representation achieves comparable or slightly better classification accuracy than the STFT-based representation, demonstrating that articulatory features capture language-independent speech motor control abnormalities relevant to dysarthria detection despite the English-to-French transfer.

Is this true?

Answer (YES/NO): NO